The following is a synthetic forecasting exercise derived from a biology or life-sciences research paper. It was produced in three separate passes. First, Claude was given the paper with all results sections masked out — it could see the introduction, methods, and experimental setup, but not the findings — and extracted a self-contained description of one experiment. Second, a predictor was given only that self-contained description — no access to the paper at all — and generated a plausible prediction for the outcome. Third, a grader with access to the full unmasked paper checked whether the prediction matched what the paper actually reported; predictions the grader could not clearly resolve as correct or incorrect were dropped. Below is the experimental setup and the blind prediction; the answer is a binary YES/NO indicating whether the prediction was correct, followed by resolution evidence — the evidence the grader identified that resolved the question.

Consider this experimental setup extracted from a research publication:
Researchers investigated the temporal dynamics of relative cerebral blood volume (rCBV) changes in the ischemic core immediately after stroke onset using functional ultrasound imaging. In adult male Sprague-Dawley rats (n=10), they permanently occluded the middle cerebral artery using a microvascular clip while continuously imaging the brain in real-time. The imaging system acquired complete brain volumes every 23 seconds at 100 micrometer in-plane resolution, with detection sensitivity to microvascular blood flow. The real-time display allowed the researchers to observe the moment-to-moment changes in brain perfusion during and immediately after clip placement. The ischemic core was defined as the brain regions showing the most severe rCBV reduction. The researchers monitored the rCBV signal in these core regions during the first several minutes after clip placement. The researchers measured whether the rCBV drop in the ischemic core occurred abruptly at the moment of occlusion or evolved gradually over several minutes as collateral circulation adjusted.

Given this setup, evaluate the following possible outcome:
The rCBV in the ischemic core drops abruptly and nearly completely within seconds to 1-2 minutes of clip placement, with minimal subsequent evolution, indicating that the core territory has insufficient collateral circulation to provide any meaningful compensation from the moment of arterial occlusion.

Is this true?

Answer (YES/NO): NO